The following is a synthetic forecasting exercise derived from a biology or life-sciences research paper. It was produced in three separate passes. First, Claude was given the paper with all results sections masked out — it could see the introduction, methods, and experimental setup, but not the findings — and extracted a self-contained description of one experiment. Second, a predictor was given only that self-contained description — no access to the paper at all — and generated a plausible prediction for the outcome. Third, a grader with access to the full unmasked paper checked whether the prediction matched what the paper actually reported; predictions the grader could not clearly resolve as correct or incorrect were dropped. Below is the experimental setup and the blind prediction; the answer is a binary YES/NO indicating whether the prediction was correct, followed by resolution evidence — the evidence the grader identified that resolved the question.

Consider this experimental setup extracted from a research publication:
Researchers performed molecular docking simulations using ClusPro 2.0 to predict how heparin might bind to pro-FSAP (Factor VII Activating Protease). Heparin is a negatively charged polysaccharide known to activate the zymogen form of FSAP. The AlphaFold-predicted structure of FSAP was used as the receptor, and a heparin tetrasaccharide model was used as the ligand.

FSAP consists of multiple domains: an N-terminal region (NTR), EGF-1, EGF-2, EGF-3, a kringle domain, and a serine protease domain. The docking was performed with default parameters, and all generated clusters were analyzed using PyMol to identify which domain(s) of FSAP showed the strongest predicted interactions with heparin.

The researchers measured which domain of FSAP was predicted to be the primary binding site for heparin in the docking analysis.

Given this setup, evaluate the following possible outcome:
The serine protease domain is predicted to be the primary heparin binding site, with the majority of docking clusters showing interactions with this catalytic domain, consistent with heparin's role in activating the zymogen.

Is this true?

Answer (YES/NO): NO